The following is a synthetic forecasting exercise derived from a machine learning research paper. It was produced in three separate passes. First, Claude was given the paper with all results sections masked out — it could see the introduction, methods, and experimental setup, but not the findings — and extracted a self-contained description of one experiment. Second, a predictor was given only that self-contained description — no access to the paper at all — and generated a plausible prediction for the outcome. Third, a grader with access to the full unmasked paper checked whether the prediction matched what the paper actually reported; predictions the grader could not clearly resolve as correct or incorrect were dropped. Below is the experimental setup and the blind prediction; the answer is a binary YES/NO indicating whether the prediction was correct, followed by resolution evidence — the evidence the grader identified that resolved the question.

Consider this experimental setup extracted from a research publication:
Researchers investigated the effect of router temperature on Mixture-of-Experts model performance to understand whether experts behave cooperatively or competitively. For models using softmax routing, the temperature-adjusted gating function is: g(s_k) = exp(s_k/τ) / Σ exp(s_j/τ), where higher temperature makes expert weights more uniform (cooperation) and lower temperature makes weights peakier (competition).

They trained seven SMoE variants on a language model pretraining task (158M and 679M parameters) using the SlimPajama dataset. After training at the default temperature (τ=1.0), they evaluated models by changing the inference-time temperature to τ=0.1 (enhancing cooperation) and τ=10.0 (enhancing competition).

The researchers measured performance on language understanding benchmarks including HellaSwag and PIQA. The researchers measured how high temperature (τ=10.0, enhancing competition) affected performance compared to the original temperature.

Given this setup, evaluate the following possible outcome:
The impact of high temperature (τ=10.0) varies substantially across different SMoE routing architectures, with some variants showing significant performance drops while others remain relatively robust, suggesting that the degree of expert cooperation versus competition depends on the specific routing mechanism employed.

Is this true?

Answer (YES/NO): NO